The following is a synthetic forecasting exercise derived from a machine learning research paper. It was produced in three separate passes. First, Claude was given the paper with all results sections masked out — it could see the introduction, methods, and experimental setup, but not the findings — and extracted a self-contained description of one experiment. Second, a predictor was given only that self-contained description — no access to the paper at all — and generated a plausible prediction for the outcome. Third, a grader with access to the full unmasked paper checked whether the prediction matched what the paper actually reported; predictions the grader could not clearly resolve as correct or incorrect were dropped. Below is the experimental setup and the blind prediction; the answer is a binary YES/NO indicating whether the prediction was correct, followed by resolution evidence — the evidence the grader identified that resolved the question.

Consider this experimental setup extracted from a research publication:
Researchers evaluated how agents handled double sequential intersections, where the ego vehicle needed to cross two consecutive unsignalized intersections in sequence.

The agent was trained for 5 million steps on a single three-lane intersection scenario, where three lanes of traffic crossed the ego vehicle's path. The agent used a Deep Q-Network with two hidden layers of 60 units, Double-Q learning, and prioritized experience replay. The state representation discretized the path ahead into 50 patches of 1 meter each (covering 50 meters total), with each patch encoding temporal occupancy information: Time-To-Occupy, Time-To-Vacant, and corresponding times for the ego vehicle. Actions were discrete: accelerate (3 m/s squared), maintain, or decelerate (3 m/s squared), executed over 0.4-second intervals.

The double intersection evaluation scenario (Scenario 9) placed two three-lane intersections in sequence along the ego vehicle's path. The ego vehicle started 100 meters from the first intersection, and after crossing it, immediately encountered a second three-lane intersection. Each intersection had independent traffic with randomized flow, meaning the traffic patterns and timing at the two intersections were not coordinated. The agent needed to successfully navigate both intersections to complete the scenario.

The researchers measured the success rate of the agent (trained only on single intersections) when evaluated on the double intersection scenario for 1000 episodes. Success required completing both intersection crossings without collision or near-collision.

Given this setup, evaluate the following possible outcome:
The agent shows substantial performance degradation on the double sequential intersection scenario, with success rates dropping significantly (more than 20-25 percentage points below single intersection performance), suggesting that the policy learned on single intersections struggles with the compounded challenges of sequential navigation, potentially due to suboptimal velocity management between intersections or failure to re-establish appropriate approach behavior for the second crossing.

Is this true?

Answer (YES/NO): NO